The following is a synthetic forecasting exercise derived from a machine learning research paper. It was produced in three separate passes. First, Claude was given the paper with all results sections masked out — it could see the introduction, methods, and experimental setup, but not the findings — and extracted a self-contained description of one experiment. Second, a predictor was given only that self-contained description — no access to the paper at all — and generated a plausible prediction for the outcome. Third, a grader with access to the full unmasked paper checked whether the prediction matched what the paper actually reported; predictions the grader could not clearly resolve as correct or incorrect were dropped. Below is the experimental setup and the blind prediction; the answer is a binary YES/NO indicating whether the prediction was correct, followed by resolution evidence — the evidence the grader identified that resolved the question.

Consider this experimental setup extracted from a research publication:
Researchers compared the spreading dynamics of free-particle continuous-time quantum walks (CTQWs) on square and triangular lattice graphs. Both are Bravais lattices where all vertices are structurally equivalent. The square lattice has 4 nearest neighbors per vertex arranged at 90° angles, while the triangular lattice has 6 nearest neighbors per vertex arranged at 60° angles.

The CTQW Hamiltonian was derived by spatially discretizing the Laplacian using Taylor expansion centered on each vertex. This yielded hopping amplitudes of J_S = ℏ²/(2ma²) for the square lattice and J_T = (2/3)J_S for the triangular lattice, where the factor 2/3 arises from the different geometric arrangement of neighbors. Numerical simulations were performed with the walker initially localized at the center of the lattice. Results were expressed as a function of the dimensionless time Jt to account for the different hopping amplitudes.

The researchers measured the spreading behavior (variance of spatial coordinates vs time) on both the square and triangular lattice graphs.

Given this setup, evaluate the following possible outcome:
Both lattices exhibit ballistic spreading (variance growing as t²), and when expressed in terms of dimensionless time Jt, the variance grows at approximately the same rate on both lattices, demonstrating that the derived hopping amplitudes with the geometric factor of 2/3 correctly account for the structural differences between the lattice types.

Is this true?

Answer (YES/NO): NO